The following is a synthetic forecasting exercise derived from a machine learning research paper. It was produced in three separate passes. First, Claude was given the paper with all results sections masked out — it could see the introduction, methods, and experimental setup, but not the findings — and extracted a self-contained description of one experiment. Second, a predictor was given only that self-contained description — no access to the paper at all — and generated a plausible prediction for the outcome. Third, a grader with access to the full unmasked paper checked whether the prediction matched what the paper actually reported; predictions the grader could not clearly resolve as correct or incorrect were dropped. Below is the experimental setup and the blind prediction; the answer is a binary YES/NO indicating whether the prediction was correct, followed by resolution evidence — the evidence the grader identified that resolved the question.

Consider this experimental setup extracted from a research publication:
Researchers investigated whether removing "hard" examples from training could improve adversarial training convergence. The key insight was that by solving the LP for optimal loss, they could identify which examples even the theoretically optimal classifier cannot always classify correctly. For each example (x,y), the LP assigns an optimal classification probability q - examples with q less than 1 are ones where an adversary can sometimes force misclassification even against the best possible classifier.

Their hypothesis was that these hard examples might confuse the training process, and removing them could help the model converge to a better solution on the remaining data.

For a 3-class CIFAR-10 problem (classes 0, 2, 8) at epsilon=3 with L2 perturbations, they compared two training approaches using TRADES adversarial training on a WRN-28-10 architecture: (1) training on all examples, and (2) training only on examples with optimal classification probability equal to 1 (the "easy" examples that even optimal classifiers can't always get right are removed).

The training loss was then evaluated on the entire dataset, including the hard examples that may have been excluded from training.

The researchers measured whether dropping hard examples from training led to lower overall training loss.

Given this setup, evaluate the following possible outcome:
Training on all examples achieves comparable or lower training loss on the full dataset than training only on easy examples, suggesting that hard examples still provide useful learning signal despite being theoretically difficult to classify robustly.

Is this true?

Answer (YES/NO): YES